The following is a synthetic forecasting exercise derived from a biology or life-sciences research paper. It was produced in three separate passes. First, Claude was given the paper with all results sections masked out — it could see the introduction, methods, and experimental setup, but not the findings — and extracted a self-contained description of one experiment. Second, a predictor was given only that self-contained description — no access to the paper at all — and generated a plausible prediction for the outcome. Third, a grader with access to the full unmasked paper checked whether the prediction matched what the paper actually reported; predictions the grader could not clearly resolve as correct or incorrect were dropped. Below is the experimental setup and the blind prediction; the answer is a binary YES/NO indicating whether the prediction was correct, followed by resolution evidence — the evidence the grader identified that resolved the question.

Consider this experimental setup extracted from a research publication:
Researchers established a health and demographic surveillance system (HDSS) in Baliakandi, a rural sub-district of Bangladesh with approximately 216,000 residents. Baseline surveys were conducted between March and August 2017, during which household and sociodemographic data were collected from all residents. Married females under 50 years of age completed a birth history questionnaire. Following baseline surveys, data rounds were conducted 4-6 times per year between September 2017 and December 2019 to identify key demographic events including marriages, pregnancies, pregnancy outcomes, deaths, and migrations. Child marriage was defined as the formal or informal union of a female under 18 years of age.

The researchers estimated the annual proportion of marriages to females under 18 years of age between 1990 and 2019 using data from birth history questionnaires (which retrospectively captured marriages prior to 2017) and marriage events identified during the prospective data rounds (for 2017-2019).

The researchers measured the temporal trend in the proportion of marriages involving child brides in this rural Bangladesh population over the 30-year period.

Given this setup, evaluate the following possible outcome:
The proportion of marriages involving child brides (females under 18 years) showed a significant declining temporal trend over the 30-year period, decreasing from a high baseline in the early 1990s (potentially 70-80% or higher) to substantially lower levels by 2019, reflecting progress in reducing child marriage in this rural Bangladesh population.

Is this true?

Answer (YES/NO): NO